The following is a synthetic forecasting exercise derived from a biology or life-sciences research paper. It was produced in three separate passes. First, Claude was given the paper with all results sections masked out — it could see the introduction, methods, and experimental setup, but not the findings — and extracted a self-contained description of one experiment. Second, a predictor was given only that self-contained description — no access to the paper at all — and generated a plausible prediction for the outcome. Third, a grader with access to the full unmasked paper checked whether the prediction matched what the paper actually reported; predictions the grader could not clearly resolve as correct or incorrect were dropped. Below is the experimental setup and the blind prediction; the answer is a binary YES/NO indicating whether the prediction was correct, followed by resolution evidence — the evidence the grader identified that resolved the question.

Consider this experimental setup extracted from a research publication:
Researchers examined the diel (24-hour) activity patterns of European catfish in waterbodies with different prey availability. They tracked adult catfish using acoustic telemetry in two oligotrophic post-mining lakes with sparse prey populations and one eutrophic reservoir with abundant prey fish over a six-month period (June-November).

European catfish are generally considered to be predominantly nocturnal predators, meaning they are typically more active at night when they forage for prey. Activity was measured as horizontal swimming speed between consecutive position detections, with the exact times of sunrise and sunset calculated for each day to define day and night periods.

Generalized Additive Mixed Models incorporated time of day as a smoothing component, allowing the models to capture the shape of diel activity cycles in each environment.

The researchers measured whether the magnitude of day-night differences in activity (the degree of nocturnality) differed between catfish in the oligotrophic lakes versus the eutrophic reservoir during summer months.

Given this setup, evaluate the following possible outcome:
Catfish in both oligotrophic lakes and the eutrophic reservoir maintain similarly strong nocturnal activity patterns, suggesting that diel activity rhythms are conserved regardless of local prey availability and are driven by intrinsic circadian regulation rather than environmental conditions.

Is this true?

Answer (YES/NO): NO